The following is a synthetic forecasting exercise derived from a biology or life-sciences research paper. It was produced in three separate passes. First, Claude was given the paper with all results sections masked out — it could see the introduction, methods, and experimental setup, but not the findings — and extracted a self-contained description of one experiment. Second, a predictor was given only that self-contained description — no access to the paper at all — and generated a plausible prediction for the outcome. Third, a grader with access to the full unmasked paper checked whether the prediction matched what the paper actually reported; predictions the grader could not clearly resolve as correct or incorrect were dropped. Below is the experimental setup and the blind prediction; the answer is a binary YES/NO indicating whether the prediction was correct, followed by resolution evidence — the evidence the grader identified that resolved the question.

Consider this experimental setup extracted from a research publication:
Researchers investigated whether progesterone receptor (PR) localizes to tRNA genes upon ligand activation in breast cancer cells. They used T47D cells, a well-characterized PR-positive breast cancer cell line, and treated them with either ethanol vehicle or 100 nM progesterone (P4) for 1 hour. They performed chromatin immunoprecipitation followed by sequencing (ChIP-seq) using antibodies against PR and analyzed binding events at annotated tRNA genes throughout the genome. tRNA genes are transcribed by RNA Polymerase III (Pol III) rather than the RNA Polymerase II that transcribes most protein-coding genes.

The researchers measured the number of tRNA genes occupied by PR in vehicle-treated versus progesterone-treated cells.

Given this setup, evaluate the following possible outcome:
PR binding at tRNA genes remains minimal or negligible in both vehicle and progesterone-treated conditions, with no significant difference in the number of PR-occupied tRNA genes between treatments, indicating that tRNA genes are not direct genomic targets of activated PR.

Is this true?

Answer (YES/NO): NO